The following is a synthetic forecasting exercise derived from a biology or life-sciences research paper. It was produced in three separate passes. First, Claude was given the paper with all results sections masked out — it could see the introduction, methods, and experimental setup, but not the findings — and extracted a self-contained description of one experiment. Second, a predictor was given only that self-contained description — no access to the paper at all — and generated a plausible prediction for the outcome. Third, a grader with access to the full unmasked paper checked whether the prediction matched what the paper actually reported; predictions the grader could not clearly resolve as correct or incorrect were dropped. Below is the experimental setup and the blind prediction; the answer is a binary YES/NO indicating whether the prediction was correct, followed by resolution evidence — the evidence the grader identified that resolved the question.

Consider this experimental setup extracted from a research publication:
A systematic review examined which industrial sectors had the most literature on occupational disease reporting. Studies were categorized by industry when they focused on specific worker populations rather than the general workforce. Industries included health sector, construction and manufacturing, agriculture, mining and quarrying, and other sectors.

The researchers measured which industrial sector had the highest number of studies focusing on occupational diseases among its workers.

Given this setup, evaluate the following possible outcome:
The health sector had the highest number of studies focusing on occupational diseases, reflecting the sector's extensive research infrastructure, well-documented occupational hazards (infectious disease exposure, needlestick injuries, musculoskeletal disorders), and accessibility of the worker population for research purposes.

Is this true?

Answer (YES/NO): YES